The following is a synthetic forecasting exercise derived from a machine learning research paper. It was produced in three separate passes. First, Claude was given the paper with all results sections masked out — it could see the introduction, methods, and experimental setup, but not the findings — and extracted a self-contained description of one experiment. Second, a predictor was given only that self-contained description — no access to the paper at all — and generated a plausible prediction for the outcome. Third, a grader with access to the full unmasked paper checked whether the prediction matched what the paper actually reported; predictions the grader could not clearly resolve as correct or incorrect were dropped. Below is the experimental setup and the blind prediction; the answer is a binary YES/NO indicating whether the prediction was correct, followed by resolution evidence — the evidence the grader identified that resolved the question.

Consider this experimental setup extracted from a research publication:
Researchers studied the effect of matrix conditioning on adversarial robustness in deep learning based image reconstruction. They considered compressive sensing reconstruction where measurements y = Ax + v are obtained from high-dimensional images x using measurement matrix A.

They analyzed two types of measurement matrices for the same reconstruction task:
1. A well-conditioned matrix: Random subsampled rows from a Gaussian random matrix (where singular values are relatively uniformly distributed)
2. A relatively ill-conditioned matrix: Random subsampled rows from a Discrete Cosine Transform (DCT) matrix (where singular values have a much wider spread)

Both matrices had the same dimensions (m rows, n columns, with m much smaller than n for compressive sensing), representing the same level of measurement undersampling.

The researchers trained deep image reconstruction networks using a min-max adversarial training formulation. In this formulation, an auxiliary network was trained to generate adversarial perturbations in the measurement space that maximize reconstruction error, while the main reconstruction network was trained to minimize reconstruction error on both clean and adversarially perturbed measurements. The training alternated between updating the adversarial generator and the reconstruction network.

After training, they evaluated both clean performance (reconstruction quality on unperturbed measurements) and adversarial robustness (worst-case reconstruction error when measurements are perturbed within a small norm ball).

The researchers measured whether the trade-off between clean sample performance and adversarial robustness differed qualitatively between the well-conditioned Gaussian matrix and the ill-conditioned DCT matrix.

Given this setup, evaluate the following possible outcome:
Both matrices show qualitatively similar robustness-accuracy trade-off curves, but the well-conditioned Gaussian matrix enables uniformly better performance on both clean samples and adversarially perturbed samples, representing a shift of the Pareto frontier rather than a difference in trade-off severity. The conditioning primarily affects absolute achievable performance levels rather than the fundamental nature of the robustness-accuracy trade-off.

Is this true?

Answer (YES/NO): NO